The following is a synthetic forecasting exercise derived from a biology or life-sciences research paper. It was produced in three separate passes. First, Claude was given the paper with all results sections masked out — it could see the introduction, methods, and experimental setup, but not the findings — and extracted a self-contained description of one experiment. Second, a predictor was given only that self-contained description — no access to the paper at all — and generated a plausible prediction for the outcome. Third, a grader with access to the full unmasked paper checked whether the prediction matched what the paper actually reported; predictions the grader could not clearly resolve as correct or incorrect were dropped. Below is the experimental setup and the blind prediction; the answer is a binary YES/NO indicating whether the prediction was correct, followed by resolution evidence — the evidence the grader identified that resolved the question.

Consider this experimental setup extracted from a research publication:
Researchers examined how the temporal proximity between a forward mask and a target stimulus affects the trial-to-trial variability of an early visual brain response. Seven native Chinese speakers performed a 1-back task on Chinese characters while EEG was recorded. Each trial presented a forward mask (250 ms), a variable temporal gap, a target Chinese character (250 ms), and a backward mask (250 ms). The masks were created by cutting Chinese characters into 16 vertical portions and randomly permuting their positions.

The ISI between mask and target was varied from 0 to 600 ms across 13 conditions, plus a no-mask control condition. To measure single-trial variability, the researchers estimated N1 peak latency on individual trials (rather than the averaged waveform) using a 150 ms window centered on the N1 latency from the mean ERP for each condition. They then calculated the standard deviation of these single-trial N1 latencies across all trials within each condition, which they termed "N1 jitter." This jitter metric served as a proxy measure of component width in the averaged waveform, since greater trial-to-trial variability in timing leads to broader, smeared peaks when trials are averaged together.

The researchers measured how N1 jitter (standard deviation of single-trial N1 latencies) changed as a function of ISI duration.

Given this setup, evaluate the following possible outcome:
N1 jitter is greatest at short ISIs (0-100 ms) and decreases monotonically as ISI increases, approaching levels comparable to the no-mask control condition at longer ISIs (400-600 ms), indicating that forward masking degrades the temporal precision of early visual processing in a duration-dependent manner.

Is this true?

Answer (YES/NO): YES